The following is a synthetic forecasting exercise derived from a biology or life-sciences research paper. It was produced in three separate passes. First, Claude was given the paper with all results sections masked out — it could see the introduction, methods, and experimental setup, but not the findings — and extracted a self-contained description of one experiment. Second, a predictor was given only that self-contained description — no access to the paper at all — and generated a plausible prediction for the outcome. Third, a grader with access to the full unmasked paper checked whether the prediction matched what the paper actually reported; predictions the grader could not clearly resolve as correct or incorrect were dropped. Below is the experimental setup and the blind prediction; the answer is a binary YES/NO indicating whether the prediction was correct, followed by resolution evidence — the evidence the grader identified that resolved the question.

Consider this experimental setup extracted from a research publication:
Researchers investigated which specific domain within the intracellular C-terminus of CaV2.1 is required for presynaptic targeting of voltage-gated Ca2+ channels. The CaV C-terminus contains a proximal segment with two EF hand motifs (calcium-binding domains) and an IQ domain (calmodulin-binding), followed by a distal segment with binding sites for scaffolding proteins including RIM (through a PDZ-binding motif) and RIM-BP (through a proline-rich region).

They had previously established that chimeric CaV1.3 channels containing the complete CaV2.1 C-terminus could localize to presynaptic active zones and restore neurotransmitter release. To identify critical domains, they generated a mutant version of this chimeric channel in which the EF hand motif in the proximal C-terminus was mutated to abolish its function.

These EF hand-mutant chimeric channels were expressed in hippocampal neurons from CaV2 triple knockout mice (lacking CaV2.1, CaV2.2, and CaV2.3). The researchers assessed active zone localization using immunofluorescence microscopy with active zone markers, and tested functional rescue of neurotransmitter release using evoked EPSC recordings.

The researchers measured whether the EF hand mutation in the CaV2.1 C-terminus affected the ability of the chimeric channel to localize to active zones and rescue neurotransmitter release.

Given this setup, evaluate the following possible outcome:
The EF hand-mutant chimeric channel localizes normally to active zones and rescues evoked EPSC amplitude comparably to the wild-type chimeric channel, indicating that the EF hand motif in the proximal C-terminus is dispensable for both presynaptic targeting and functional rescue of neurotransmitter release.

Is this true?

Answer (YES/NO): NO